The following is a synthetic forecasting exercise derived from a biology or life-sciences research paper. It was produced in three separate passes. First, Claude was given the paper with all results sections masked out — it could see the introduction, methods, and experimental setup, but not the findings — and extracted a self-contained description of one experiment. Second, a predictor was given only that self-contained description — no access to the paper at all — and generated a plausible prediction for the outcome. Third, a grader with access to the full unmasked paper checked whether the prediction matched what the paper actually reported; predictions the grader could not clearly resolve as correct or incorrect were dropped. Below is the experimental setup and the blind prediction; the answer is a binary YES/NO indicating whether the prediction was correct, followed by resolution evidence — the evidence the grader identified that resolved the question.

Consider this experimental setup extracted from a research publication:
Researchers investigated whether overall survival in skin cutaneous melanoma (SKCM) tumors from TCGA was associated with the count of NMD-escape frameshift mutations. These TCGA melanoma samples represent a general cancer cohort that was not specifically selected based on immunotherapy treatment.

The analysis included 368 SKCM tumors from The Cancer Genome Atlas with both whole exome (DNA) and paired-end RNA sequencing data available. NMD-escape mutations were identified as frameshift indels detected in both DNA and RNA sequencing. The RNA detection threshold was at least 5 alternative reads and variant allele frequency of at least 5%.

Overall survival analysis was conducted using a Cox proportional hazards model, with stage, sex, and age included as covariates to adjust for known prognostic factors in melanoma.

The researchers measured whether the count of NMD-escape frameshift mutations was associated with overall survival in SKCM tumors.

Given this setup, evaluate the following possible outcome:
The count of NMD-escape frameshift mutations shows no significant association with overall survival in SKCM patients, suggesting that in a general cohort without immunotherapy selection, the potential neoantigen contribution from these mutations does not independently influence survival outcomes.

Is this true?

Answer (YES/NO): NO